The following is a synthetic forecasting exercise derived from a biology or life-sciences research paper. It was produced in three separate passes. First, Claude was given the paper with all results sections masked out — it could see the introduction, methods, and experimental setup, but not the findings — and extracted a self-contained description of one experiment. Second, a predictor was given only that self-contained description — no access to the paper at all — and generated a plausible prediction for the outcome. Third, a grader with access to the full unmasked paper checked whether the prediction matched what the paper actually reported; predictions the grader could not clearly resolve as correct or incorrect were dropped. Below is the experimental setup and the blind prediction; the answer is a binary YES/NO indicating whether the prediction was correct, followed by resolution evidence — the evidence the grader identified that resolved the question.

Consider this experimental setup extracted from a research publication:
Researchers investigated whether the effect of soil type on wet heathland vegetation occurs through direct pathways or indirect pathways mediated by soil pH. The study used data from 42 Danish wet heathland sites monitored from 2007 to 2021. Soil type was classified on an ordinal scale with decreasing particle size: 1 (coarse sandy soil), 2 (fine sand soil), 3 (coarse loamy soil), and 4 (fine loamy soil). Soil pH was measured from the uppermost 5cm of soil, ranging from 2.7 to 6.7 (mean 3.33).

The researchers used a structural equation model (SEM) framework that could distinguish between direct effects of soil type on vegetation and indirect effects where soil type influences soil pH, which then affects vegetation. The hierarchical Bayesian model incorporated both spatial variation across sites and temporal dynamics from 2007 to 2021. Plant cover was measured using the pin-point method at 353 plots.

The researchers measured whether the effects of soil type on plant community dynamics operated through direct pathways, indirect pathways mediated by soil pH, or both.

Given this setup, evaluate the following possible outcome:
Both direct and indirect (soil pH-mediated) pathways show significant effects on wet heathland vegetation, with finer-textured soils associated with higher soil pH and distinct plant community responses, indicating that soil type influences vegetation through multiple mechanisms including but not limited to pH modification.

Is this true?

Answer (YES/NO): NO